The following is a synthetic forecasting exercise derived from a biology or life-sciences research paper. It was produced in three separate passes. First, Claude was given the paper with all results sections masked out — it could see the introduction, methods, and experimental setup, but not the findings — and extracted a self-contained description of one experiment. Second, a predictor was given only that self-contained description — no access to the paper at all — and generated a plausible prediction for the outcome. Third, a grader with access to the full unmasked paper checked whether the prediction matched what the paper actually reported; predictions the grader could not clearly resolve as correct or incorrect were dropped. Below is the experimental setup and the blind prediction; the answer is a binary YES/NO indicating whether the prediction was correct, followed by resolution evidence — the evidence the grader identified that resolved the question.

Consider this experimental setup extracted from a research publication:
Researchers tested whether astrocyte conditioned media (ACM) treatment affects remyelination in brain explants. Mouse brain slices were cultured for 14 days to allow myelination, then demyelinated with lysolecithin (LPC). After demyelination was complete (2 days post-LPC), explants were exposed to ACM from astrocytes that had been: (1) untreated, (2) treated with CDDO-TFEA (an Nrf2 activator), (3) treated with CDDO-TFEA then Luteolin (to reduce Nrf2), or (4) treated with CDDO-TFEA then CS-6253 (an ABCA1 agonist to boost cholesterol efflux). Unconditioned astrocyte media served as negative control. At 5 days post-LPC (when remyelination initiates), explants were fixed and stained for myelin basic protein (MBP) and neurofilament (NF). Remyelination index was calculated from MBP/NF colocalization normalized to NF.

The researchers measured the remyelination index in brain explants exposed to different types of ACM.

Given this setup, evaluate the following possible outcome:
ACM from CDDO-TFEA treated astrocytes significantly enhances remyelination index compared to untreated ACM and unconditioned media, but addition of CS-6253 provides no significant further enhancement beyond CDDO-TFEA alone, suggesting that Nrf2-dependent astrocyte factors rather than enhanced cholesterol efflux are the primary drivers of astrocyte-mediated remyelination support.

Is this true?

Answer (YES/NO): NO